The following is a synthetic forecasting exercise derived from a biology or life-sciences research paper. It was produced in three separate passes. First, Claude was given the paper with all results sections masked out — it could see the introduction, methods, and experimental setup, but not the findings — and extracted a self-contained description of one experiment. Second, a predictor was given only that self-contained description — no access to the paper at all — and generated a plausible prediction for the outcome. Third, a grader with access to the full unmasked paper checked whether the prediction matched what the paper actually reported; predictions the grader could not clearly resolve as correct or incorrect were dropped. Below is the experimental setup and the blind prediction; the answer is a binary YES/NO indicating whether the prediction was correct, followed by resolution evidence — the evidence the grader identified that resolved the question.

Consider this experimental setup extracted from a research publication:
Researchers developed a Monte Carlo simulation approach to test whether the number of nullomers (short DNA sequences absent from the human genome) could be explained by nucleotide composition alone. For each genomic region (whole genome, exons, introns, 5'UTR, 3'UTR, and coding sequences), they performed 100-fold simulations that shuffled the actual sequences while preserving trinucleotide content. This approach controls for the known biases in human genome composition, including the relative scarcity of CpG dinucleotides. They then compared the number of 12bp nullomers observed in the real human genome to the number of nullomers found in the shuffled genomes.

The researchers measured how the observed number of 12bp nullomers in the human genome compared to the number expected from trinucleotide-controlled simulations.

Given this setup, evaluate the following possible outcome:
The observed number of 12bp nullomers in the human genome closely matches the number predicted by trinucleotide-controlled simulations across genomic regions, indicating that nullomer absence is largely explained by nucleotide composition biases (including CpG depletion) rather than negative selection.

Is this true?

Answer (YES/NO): NO